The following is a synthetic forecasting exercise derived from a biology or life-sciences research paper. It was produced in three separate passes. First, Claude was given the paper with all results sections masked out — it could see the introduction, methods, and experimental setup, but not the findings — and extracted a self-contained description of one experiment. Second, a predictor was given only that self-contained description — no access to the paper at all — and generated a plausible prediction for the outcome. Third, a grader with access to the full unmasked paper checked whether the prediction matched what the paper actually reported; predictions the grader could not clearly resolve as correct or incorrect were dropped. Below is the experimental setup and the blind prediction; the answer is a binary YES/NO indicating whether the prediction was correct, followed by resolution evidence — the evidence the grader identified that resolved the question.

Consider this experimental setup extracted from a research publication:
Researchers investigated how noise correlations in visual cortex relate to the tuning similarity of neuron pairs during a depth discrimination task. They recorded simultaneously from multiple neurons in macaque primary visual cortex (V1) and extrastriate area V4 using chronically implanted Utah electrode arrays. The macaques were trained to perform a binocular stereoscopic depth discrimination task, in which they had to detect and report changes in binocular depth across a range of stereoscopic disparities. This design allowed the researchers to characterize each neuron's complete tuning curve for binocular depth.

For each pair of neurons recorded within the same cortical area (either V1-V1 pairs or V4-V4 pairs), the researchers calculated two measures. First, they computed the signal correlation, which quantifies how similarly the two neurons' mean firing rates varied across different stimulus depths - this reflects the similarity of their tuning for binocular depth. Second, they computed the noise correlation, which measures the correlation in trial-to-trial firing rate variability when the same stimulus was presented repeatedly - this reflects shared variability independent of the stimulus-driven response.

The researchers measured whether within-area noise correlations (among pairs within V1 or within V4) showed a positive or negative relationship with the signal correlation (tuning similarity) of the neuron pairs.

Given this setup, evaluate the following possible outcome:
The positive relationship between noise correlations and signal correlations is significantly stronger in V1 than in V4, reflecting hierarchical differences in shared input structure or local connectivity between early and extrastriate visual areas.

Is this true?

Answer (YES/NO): NO